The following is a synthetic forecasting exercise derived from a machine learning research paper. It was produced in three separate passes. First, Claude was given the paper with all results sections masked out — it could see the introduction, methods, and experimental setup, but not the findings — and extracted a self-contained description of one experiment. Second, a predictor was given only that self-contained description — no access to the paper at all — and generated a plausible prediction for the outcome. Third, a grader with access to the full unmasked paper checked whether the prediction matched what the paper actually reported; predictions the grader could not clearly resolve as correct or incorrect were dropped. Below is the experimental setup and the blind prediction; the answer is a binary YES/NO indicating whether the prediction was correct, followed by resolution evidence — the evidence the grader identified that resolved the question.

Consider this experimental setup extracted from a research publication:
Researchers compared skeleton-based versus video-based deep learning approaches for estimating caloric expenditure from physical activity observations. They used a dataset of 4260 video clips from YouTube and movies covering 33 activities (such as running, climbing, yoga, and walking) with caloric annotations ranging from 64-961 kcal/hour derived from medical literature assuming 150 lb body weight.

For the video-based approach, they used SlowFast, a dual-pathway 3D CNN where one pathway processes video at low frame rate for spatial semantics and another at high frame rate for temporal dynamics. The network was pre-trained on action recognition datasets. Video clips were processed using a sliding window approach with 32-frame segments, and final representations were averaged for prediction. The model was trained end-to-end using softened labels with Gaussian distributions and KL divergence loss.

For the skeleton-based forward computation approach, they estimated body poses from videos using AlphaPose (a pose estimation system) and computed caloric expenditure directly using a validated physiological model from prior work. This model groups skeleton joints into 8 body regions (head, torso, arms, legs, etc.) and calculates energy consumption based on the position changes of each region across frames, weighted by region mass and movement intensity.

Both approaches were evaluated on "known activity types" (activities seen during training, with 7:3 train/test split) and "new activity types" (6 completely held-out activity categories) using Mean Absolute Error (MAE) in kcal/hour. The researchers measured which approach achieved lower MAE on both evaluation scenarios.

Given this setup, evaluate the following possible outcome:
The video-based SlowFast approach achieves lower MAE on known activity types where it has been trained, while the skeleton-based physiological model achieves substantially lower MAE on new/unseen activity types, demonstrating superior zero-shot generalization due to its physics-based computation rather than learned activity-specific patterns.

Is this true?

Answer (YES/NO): NO